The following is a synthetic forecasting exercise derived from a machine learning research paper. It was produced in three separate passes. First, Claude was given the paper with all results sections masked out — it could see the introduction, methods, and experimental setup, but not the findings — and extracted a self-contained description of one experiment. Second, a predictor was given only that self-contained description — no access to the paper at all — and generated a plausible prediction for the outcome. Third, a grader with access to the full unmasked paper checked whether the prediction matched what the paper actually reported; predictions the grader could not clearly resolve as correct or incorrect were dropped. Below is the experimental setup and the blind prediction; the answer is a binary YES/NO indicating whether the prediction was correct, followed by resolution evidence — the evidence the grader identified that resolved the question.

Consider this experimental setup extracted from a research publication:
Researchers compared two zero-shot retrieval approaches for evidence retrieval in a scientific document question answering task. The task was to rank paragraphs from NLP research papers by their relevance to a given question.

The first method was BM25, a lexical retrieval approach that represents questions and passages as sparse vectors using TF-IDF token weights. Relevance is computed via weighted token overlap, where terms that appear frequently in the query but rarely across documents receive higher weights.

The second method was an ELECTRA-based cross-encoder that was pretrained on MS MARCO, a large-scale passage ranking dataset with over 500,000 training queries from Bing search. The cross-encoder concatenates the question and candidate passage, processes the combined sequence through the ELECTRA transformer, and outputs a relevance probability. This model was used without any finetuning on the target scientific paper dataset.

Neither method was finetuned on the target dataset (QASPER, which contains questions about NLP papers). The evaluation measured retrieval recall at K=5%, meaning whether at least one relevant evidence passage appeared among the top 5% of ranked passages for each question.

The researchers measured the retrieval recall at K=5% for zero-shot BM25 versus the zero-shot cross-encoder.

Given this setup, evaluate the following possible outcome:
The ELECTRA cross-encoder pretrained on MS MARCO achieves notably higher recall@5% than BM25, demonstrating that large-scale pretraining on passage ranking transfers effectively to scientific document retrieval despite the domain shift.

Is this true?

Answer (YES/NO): YES